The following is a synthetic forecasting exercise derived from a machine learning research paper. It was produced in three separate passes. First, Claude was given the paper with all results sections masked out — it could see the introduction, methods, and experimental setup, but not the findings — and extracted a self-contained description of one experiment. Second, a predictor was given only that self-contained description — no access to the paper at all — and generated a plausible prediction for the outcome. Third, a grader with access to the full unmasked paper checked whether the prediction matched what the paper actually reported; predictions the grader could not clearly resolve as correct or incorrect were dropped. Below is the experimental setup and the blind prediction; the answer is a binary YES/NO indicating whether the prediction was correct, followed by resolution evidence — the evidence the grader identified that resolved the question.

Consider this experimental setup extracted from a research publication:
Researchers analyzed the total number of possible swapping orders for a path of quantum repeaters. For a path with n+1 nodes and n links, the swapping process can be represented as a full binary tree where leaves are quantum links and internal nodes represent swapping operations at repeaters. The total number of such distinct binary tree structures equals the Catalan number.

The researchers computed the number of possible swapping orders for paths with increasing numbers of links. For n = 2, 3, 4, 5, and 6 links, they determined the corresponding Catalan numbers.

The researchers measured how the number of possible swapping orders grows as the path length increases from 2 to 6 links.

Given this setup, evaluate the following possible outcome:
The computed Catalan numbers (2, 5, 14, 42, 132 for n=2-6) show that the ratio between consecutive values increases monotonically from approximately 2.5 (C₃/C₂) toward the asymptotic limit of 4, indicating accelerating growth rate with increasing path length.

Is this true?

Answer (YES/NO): NO